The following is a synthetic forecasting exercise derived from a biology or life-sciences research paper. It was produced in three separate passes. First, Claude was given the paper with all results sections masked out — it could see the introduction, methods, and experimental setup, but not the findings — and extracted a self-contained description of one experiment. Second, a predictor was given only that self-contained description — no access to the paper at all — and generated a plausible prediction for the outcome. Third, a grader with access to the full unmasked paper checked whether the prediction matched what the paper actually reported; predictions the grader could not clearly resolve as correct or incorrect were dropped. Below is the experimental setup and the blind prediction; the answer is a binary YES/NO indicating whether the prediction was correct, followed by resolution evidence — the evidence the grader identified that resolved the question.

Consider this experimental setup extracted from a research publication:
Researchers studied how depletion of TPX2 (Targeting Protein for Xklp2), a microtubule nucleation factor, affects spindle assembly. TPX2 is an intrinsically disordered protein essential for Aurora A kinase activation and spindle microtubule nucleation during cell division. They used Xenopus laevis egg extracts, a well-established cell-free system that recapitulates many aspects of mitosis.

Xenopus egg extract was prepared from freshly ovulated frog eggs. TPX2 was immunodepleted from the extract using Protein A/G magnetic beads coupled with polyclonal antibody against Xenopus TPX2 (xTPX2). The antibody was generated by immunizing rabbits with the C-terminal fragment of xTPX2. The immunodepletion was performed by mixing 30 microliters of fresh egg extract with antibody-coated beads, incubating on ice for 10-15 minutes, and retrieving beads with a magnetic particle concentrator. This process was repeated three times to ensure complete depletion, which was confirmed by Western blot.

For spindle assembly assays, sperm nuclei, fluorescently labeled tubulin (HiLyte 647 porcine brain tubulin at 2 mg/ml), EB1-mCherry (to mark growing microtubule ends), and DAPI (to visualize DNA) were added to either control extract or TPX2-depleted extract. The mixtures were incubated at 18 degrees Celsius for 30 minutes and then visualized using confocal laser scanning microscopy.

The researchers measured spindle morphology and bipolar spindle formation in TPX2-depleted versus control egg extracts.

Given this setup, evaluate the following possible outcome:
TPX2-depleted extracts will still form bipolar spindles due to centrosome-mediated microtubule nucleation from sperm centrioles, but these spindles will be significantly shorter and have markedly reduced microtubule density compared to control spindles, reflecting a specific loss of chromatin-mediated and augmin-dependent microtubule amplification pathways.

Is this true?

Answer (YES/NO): NO